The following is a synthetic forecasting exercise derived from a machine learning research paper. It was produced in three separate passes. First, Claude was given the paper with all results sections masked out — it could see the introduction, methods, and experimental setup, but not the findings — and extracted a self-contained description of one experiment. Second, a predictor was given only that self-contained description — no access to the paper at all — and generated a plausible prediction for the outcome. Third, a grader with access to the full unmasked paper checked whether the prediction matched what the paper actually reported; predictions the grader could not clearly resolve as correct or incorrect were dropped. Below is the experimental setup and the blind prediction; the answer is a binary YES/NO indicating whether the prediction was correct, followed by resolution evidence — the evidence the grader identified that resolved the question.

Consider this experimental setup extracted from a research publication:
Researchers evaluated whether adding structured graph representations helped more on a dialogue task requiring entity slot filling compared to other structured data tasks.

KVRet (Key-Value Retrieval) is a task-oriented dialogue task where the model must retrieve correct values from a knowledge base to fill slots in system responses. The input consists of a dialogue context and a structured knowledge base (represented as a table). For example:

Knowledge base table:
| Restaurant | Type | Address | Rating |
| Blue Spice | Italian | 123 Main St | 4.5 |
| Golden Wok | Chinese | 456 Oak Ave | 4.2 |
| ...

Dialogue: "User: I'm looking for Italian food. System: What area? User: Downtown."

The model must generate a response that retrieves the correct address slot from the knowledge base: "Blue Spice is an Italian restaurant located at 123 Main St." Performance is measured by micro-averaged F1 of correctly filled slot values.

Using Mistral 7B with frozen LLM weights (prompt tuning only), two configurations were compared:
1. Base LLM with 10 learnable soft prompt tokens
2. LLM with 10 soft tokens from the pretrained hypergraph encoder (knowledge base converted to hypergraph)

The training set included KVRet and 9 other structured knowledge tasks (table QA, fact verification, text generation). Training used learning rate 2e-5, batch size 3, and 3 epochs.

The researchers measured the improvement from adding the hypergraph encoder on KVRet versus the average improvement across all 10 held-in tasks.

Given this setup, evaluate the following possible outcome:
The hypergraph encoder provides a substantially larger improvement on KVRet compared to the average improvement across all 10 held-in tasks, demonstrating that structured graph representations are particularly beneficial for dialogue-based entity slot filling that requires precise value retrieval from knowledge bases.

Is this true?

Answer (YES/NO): YES